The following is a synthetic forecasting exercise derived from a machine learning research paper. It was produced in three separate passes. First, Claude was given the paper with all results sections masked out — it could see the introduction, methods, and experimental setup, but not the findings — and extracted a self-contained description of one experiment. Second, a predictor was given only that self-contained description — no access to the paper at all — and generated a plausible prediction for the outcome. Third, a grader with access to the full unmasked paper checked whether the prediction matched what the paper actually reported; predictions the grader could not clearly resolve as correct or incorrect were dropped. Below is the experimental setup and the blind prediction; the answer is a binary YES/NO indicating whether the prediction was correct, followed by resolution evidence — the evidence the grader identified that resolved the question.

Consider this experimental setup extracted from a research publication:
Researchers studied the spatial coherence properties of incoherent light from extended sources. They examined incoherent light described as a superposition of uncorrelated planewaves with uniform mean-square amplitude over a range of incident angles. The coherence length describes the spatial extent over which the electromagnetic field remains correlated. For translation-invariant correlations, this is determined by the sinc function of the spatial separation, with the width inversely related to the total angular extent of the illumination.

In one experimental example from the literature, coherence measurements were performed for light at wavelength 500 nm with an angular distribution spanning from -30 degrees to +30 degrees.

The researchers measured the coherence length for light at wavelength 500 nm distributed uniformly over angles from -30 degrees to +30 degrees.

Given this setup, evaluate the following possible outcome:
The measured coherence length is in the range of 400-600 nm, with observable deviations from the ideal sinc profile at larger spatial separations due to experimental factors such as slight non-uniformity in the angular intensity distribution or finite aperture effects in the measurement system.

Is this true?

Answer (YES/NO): NO